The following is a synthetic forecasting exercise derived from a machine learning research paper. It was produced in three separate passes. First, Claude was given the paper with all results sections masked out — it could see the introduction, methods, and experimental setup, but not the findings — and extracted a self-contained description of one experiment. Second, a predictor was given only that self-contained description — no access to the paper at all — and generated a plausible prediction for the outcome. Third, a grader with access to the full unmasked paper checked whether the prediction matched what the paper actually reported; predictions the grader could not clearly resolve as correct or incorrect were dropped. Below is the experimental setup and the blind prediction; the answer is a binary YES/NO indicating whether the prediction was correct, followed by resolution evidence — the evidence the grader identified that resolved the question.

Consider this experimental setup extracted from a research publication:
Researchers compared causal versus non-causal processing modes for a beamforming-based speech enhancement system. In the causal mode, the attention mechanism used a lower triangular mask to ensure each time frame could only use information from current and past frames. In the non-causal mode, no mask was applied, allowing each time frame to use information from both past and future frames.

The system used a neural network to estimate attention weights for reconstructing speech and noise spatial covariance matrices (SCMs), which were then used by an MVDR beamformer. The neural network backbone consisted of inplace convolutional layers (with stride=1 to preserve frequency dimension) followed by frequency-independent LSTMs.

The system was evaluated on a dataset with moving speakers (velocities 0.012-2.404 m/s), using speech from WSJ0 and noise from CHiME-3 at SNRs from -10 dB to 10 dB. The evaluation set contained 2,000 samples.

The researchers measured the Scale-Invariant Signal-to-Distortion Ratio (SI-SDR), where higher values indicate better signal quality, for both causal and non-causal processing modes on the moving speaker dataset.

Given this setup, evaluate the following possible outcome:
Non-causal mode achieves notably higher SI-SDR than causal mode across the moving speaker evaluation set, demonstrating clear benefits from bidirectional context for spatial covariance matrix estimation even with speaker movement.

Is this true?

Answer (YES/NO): NO